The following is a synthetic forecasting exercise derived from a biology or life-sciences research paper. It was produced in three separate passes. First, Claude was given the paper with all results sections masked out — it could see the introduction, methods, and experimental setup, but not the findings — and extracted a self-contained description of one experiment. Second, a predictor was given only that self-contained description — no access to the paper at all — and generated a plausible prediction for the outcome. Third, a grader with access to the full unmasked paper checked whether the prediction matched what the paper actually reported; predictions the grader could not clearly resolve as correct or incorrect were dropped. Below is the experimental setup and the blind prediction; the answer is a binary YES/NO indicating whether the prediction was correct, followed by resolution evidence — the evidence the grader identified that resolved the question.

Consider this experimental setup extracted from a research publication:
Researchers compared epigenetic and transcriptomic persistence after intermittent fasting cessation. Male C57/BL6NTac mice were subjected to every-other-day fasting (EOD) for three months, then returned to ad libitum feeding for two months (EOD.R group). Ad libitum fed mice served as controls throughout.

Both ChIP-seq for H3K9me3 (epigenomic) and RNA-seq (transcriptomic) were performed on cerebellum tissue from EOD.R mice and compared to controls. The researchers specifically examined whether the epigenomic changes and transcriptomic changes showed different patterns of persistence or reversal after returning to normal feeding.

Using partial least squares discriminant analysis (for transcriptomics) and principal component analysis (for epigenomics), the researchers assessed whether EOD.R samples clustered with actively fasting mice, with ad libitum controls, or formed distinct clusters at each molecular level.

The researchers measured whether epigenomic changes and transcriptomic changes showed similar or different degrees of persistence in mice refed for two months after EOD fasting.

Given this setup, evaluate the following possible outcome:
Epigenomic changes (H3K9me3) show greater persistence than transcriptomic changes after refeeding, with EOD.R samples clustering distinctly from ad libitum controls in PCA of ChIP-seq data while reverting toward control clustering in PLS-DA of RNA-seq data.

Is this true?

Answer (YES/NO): YES